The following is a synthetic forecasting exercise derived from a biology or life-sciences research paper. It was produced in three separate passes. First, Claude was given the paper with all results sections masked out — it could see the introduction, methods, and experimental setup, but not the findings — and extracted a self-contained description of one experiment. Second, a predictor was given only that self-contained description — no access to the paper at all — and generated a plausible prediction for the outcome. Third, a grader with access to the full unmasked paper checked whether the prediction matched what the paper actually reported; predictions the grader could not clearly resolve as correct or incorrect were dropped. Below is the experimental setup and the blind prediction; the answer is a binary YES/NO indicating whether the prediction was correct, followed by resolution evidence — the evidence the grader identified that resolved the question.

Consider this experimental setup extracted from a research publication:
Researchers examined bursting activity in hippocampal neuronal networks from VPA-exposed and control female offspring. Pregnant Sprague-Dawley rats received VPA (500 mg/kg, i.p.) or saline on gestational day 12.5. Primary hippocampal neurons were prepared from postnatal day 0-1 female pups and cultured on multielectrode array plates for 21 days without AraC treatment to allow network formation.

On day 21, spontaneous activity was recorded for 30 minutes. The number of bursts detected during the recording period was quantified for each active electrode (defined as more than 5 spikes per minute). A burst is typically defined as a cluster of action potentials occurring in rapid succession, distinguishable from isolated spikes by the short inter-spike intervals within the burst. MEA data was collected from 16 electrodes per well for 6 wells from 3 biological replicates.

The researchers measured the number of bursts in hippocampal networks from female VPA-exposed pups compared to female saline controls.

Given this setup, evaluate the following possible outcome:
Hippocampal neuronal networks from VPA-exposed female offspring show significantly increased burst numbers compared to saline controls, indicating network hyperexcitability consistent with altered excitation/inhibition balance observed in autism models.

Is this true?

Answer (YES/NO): YES